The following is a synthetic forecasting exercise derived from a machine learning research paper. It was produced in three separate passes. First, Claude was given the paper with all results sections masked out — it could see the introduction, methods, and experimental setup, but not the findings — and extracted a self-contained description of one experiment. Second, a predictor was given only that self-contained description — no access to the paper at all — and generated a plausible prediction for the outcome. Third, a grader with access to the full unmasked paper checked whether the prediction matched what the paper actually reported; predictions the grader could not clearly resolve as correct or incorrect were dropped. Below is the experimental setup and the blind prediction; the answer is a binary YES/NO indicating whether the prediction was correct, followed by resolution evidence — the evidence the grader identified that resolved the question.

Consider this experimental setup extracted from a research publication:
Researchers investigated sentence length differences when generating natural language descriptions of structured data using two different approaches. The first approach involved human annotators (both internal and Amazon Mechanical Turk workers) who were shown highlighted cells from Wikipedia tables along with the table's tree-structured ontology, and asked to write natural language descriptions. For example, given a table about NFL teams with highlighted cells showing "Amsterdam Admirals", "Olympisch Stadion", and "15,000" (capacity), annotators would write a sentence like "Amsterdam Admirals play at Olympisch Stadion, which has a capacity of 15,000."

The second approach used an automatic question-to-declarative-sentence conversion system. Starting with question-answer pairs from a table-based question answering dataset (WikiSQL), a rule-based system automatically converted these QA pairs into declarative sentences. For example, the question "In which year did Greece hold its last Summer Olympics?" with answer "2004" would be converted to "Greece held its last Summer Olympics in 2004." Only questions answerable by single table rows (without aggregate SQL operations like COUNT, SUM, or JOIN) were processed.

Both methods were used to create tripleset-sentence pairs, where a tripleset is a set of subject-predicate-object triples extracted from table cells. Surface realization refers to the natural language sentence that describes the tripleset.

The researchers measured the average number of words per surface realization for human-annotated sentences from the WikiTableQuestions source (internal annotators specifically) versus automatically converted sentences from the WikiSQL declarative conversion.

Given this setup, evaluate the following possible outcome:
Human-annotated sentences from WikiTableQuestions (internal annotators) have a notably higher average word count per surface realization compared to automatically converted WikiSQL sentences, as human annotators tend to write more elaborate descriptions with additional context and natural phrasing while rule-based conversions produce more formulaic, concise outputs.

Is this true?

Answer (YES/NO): YES